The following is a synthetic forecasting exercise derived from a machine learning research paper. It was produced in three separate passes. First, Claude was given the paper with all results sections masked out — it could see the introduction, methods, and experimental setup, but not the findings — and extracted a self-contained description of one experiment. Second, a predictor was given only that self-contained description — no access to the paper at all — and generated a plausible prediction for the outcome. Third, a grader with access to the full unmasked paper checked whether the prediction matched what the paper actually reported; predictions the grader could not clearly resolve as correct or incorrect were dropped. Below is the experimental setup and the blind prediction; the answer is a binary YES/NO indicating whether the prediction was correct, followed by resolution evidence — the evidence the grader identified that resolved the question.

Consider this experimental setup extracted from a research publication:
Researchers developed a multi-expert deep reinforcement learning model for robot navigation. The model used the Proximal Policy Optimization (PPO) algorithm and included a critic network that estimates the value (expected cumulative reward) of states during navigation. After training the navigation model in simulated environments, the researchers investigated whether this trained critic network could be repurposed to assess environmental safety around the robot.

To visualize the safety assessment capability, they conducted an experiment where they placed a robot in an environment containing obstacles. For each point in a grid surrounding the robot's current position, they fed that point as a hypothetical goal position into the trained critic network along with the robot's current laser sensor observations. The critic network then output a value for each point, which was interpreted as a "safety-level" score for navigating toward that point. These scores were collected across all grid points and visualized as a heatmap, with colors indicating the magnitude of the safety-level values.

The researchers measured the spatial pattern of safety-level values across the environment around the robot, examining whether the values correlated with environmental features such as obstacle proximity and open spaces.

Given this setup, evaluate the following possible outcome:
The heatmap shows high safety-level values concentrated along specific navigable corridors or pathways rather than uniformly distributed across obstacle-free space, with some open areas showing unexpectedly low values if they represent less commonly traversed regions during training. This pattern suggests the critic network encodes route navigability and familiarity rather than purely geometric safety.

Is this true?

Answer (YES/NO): NO